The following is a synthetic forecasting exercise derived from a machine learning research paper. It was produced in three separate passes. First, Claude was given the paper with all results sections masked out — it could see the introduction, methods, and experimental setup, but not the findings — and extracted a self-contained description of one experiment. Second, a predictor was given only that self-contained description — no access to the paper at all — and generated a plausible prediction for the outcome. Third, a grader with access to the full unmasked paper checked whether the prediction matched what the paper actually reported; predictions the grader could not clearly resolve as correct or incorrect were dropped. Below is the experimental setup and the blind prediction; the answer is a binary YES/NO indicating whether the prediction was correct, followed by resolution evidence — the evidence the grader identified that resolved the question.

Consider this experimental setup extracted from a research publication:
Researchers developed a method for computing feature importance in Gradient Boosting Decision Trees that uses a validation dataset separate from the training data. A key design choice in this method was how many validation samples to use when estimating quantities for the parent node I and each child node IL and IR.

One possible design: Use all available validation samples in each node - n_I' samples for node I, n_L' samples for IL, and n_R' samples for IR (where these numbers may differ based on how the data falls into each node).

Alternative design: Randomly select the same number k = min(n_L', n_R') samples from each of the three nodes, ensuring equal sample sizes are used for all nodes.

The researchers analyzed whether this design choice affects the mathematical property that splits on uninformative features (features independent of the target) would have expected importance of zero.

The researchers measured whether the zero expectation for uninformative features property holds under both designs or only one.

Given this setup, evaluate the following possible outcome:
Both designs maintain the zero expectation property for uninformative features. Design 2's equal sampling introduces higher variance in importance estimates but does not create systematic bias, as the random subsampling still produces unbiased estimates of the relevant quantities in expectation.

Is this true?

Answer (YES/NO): NO